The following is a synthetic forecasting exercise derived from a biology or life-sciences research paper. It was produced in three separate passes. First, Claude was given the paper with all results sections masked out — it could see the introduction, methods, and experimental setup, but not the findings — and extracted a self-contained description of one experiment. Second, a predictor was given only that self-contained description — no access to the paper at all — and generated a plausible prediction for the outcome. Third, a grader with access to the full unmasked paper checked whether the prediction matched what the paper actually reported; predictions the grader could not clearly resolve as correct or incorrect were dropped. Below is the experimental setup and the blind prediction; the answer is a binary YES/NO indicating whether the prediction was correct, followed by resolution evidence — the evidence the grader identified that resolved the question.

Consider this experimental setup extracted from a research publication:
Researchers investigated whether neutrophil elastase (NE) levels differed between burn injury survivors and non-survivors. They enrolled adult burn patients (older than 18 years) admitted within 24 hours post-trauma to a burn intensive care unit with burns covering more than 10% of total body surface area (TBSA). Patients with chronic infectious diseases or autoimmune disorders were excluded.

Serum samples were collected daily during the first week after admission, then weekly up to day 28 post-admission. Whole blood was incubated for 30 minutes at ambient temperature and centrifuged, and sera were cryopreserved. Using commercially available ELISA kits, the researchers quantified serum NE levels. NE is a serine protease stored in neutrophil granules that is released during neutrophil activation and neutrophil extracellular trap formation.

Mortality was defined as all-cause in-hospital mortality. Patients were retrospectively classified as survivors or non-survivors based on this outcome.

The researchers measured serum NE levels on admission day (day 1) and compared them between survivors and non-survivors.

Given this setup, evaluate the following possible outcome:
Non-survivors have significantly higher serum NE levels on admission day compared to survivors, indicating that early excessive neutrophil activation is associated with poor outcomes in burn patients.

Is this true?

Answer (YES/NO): NO